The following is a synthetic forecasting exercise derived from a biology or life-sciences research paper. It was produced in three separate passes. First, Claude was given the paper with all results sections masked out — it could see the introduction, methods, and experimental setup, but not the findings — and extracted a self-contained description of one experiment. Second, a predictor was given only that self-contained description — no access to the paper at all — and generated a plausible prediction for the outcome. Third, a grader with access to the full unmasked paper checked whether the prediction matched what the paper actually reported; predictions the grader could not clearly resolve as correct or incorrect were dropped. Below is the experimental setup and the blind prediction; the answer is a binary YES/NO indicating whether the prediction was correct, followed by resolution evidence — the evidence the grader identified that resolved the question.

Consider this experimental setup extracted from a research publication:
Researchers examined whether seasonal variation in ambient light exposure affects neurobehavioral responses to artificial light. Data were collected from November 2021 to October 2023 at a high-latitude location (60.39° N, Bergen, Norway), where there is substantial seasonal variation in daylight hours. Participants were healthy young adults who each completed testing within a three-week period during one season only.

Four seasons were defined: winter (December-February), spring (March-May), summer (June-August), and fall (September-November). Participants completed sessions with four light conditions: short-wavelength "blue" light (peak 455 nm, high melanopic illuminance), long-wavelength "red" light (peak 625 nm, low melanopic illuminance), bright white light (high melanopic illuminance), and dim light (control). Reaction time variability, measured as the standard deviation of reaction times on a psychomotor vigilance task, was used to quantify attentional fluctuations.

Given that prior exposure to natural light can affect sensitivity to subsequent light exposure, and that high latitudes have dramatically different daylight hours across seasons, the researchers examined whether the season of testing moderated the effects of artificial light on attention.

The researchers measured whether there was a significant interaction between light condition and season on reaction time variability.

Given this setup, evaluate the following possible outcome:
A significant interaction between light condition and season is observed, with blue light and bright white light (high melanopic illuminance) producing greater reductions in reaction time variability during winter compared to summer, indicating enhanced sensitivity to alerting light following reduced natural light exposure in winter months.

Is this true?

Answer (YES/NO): NO